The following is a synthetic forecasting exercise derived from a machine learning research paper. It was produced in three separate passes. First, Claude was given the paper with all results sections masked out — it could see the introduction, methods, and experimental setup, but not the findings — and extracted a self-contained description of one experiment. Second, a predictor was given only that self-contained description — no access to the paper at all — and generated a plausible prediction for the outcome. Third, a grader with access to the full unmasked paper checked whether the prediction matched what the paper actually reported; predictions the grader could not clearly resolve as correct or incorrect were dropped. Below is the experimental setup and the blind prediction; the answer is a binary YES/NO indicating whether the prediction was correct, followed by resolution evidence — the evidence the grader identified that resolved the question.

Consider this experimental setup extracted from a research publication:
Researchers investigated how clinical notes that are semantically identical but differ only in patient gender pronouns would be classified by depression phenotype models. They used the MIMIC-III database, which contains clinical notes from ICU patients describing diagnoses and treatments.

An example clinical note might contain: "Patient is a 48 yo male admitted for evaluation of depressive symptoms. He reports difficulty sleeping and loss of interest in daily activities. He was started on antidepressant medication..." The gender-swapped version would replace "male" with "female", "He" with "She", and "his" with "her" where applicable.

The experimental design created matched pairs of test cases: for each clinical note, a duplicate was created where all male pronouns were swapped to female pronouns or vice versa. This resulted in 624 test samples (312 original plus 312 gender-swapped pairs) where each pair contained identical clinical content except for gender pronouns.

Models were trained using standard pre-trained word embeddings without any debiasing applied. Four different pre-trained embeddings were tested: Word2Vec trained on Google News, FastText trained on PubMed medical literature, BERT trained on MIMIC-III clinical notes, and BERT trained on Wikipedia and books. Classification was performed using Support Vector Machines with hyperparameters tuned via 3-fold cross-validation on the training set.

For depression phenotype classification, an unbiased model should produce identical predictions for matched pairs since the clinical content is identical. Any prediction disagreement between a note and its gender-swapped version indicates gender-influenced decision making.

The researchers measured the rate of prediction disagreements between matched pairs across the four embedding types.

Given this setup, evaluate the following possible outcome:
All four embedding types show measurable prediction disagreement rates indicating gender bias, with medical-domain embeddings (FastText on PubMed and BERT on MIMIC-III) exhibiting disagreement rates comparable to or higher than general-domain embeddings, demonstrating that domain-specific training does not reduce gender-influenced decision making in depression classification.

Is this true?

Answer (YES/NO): YES